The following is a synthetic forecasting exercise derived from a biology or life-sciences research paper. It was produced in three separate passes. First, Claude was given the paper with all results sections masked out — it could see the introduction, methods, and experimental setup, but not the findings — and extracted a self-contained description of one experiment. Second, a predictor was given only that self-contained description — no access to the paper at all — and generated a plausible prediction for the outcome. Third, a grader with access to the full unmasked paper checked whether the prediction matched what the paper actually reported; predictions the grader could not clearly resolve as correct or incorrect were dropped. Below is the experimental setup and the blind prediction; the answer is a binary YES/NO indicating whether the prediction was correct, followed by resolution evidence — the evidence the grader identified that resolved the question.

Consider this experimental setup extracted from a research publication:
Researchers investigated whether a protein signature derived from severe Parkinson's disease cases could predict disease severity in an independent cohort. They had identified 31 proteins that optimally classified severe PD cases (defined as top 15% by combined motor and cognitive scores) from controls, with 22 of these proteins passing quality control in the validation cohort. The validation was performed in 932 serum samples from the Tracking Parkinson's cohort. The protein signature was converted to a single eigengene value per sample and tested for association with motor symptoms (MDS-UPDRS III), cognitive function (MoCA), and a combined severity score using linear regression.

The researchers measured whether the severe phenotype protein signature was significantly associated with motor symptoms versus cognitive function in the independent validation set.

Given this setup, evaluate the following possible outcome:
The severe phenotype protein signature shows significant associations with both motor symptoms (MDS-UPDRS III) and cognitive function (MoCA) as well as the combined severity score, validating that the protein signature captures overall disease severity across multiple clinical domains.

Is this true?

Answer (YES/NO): NO